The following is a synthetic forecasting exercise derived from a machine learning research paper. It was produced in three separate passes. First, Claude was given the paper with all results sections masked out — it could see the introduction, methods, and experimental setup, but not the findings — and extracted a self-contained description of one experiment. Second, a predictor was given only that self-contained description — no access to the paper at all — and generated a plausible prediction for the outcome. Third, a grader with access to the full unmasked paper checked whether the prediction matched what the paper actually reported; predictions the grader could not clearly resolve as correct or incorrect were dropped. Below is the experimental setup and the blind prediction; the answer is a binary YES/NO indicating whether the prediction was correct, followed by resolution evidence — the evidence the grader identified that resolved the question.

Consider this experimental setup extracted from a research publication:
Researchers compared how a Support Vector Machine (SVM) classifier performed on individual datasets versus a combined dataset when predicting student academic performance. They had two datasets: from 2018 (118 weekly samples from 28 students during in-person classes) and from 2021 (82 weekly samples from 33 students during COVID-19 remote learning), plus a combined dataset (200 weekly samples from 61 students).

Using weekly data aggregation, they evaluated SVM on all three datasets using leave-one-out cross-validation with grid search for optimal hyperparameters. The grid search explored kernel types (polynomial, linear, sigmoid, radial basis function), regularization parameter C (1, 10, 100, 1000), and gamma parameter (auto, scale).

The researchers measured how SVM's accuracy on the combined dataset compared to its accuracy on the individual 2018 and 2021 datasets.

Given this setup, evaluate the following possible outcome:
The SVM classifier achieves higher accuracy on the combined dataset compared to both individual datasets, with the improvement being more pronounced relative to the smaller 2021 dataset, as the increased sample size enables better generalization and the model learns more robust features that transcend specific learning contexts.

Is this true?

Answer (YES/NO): NO